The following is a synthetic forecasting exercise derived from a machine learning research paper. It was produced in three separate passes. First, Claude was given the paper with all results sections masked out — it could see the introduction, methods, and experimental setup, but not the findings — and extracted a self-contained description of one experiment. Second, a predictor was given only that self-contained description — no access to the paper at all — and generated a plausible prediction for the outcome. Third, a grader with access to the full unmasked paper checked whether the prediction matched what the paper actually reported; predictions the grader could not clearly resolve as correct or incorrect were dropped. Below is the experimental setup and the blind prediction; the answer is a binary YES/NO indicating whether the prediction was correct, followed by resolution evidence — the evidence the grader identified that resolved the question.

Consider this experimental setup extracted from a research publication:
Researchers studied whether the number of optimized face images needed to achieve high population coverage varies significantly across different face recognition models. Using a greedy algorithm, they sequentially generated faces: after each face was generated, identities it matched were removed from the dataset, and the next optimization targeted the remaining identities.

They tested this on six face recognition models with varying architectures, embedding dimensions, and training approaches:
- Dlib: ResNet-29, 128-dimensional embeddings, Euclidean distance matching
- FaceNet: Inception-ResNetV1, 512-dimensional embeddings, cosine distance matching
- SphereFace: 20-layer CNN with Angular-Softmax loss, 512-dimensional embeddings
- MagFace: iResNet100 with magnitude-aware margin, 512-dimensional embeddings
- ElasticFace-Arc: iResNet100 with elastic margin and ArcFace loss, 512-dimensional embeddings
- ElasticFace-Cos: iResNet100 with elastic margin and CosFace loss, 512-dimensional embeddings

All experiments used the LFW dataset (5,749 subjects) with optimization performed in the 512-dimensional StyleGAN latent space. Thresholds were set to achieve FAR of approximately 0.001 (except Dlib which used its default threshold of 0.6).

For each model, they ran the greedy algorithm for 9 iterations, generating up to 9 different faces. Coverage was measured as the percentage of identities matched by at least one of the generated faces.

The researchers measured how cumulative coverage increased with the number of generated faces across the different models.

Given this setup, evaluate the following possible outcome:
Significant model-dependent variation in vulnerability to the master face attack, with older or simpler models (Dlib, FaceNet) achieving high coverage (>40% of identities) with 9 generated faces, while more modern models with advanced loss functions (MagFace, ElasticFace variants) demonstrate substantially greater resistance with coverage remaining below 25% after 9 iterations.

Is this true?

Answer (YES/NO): YES